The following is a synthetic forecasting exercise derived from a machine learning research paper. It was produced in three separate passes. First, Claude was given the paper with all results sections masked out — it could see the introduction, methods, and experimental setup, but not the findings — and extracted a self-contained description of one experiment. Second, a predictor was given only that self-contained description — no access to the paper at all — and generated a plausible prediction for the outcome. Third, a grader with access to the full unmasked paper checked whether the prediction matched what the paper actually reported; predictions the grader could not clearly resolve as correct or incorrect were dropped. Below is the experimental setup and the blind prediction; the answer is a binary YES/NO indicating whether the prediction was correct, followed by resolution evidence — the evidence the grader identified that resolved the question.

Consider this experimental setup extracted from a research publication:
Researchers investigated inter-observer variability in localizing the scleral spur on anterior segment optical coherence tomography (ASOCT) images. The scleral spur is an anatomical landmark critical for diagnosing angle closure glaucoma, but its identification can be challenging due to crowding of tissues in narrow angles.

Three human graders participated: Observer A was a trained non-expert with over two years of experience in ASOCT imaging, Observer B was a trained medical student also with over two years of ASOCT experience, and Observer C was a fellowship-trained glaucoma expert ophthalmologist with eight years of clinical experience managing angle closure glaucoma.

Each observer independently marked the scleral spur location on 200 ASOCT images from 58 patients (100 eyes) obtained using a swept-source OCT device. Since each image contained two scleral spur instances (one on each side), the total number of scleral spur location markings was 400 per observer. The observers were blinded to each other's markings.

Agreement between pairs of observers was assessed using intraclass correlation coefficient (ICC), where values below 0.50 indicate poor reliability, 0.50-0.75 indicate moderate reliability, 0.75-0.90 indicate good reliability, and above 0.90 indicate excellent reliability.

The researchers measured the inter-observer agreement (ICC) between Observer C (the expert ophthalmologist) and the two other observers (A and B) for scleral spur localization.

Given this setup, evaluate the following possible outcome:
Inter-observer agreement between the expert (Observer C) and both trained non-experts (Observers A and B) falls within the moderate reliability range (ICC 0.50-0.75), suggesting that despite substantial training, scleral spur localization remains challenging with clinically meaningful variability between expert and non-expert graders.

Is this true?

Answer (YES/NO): NO